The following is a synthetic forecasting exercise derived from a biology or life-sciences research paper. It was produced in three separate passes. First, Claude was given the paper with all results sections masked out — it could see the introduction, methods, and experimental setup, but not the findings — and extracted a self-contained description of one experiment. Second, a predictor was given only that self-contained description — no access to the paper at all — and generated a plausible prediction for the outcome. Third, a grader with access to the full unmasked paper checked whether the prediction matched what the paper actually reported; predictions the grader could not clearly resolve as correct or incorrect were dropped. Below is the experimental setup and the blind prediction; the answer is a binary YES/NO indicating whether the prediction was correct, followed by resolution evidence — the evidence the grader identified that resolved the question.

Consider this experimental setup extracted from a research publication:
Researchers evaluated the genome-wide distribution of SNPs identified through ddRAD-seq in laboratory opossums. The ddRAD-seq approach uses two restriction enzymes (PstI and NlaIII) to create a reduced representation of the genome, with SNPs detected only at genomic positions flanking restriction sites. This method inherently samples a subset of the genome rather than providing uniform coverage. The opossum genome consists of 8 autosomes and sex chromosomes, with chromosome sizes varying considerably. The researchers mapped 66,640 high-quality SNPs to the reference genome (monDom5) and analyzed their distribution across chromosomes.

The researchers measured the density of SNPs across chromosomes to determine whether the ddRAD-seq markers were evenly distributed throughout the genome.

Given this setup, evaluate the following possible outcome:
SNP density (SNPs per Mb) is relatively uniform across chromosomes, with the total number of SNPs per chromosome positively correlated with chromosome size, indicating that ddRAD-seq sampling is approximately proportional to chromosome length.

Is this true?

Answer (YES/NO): NO